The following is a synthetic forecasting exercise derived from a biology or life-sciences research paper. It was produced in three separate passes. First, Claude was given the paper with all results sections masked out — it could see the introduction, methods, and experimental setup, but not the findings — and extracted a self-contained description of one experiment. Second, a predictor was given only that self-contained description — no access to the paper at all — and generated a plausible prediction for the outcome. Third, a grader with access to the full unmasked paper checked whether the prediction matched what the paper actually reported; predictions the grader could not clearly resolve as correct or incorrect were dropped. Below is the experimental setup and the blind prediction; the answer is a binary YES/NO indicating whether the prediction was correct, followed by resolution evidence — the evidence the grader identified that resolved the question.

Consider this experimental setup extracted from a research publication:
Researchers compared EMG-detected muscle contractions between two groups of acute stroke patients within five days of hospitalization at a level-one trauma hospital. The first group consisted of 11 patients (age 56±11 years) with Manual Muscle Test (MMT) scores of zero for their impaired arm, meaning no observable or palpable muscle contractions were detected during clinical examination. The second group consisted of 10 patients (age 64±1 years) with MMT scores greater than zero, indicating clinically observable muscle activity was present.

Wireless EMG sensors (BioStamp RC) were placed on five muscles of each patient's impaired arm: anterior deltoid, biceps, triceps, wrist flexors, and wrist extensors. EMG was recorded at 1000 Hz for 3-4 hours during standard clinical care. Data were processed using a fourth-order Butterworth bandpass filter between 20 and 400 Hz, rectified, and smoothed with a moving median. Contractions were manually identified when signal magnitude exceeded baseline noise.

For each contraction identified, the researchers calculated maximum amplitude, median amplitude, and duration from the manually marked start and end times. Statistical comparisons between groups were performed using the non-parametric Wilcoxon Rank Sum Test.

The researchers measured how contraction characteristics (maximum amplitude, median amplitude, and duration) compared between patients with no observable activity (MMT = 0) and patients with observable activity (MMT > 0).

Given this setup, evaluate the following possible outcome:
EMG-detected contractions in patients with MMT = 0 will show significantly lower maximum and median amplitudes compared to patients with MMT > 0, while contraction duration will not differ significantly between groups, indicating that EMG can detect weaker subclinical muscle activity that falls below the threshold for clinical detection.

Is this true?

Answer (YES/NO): NO